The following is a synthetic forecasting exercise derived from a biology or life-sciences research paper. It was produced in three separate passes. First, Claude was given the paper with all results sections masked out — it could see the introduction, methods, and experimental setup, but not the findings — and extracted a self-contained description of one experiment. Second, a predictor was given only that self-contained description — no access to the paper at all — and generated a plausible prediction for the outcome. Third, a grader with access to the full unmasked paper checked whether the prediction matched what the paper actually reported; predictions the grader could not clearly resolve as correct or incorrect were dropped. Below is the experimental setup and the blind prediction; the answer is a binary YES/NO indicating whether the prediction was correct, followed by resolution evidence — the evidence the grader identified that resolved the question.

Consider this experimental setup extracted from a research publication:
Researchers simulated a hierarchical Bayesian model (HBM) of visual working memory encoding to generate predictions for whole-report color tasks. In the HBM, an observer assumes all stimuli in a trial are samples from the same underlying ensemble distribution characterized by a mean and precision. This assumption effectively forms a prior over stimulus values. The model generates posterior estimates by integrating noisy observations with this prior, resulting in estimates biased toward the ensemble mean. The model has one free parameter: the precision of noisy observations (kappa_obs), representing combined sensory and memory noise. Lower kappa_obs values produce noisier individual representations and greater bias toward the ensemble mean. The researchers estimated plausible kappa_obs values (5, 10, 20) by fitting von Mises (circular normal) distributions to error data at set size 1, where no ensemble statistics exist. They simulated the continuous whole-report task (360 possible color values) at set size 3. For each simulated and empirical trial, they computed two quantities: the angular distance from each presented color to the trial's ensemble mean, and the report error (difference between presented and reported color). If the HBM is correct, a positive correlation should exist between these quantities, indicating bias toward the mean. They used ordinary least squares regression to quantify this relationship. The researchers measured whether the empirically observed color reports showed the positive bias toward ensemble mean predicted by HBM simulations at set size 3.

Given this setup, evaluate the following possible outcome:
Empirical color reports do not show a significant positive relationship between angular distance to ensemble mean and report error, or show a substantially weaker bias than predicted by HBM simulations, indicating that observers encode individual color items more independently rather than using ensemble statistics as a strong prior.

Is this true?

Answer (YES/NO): YES